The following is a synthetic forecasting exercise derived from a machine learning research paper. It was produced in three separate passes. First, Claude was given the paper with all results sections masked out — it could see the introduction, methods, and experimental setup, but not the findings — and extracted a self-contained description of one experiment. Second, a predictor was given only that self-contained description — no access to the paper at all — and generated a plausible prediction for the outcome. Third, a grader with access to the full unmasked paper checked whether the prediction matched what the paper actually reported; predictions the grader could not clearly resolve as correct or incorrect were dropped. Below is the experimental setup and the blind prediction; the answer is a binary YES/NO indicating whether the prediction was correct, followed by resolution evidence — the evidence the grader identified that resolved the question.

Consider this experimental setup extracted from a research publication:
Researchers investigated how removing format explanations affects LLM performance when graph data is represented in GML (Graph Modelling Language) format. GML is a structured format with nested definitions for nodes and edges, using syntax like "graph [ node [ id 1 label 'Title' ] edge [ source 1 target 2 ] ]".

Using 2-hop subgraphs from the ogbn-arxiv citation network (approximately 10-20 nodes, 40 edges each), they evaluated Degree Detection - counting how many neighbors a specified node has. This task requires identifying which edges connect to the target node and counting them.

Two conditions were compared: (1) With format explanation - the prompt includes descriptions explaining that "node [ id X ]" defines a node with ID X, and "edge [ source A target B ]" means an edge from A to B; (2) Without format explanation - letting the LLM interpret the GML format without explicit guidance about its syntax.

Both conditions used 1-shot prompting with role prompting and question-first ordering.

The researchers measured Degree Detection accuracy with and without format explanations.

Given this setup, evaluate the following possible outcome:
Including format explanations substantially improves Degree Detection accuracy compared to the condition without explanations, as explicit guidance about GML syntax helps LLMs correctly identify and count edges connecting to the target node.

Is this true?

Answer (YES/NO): NO